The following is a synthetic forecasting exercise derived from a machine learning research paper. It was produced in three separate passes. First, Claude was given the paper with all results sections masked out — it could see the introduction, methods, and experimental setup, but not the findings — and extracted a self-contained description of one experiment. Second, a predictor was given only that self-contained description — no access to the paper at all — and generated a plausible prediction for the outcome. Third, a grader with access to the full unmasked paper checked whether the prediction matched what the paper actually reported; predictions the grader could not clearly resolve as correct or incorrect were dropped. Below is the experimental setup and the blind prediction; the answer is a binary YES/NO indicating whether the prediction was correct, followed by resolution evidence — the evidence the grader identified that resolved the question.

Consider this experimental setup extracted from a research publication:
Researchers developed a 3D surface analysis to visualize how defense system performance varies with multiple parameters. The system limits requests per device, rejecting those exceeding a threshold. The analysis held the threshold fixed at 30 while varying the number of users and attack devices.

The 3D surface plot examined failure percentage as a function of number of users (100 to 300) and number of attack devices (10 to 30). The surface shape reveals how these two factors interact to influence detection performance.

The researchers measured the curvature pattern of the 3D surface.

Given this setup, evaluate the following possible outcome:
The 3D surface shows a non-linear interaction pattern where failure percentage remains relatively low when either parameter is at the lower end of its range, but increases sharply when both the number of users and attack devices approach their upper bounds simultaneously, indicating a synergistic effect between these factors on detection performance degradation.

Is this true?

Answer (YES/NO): NO